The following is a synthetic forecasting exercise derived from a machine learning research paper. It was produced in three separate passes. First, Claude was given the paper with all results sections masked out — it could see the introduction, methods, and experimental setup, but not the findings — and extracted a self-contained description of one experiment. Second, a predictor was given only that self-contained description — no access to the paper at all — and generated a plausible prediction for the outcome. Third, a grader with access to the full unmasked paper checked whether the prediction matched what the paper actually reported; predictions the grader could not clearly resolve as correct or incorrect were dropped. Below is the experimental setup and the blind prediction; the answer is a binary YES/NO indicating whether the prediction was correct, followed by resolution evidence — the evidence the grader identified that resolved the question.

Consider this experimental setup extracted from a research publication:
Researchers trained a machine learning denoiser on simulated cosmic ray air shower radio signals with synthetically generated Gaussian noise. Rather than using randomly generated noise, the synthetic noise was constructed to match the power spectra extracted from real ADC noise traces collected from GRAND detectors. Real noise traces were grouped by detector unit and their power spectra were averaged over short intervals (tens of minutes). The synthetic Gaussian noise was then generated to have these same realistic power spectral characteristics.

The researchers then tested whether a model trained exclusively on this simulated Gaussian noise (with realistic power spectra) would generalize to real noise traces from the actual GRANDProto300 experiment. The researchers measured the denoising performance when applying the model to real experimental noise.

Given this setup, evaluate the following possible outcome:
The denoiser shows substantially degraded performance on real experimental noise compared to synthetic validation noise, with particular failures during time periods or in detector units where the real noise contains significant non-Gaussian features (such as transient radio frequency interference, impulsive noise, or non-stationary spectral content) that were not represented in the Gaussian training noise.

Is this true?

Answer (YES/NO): NO